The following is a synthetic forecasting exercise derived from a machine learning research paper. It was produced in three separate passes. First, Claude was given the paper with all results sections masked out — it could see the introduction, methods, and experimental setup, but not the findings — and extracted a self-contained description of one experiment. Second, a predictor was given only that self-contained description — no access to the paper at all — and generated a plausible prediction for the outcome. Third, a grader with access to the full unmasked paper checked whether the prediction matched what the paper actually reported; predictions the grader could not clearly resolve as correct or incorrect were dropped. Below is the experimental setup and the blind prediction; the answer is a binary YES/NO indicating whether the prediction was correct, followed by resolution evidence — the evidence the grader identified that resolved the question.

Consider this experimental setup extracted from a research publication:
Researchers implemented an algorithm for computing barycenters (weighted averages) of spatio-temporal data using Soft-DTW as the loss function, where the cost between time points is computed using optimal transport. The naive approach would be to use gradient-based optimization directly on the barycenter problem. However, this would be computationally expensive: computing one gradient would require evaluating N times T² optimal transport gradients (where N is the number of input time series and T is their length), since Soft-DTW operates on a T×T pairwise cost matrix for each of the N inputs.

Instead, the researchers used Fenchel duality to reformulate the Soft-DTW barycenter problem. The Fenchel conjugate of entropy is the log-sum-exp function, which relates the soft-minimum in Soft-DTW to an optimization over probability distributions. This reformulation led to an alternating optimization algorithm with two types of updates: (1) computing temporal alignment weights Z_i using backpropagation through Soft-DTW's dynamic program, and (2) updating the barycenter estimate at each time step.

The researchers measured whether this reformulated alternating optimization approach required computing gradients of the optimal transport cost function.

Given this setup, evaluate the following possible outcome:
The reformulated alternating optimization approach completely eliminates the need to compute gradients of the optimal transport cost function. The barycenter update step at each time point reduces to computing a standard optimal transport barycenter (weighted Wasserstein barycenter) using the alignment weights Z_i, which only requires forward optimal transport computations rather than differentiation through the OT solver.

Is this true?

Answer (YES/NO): YES